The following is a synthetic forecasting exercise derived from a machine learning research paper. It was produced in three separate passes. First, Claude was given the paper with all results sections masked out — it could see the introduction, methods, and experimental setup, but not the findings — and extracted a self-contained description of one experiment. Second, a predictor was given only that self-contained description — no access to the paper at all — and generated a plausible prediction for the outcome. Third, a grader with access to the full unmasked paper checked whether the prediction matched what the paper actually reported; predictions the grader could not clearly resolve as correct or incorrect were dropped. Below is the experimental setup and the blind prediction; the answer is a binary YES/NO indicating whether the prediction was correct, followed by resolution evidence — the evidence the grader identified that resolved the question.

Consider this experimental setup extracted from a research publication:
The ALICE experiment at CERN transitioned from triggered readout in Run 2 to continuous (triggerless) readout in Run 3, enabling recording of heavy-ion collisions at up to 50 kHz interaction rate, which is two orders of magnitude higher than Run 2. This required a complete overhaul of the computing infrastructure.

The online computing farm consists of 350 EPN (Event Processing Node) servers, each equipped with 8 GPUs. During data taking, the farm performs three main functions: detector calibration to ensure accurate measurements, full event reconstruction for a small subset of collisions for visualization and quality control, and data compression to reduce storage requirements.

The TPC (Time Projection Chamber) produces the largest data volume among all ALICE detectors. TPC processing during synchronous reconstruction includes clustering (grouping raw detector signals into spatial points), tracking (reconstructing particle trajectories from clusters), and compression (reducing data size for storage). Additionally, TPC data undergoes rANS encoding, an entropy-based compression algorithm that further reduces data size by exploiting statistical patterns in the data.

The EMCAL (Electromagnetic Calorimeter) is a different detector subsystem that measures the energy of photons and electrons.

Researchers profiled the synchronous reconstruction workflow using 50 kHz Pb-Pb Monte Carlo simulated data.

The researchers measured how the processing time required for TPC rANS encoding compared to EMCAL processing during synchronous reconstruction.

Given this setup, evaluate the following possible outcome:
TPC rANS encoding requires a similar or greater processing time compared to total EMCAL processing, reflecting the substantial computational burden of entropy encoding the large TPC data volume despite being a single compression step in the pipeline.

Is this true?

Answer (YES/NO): NO